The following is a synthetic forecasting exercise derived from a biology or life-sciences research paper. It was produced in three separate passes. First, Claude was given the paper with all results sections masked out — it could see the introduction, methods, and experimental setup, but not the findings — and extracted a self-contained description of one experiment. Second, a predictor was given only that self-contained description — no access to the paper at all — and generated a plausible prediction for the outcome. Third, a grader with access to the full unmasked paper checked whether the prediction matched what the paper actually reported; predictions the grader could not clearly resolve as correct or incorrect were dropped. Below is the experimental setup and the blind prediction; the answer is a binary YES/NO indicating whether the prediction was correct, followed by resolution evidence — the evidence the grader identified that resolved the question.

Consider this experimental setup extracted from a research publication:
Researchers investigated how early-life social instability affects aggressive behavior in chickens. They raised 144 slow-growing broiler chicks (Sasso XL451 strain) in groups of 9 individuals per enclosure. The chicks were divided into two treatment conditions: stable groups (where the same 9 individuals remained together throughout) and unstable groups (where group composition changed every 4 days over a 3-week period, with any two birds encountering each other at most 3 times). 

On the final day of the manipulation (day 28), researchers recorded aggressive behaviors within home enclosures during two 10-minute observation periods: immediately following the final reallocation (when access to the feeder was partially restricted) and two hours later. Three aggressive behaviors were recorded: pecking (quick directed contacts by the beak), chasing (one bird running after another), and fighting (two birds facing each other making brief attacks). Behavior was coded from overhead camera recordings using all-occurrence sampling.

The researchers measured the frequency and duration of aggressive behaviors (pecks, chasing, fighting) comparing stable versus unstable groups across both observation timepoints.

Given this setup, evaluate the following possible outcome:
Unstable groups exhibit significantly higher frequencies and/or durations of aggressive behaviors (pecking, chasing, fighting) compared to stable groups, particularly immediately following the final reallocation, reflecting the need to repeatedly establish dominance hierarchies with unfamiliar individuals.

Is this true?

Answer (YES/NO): YES